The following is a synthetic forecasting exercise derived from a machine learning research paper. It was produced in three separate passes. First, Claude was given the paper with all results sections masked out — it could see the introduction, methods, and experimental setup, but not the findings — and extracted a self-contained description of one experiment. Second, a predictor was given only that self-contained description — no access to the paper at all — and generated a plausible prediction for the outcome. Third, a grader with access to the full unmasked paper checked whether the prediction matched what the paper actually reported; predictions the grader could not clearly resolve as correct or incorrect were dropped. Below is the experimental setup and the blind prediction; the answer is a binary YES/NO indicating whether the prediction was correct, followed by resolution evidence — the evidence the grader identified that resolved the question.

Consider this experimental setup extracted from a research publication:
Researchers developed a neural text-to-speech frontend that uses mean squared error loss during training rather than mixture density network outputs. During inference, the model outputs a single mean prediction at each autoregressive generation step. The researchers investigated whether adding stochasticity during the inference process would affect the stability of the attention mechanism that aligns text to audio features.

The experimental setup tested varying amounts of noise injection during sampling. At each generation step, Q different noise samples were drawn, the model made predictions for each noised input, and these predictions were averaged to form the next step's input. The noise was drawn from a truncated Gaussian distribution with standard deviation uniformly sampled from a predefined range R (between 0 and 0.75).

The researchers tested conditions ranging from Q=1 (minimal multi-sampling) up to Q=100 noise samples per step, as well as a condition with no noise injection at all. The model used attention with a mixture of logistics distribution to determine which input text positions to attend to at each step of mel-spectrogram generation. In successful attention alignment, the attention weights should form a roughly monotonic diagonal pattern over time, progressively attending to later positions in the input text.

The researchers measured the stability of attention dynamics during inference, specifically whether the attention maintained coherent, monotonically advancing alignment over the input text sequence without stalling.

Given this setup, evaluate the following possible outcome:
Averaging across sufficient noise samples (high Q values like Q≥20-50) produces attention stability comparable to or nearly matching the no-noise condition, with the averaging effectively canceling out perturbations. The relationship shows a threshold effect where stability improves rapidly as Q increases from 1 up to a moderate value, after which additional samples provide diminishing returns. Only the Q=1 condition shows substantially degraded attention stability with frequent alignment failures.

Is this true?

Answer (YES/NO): NO